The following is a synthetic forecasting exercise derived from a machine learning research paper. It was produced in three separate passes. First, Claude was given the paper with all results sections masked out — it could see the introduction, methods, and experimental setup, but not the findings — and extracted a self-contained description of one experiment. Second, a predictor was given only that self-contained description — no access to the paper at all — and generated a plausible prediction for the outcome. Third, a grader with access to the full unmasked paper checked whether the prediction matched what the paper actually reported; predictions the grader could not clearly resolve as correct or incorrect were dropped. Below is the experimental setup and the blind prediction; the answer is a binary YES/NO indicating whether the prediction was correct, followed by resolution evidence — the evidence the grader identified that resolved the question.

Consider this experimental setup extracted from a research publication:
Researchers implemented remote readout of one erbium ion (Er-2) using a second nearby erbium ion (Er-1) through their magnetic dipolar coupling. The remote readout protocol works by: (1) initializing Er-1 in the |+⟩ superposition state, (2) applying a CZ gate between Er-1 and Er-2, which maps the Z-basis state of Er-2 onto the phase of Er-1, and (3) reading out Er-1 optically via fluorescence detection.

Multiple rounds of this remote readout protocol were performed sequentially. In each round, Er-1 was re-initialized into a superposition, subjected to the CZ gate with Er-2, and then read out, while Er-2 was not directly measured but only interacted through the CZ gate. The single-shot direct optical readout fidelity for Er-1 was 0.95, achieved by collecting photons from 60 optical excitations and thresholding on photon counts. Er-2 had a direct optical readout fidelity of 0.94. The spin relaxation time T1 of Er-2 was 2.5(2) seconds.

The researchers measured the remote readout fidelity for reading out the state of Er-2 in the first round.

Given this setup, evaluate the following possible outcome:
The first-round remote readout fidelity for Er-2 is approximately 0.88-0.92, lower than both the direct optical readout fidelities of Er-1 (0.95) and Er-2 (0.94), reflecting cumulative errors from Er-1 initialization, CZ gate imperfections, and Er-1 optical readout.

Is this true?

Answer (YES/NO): YES